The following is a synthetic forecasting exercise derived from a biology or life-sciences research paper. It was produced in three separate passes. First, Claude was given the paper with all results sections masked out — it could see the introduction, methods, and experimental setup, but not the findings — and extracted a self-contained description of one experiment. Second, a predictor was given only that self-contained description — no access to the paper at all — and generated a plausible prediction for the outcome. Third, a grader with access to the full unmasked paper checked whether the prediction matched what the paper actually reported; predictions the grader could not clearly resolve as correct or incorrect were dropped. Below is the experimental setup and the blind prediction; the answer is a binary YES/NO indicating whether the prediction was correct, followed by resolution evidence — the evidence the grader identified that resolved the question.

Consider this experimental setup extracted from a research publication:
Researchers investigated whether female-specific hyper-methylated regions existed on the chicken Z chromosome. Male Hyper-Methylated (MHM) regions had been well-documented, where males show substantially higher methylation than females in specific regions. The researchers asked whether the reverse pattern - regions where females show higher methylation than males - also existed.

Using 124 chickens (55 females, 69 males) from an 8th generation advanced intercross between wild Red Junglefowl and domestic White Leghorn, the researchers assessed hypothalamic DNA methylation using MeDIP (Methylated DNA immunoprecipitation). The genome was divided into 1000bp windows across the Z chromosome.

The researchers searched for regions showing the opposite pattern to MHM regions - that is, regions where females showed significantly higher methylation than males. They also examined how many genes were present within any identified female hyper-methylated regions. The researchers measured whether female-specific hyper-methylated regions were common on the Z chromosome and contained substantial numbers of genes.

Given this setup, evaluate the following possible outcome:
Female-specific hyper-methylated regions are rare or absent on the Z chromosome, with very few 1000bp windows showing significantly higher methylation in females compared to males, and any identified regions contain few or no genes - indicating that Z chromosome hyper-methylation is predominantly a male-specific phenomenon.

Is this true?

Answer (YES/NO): YES